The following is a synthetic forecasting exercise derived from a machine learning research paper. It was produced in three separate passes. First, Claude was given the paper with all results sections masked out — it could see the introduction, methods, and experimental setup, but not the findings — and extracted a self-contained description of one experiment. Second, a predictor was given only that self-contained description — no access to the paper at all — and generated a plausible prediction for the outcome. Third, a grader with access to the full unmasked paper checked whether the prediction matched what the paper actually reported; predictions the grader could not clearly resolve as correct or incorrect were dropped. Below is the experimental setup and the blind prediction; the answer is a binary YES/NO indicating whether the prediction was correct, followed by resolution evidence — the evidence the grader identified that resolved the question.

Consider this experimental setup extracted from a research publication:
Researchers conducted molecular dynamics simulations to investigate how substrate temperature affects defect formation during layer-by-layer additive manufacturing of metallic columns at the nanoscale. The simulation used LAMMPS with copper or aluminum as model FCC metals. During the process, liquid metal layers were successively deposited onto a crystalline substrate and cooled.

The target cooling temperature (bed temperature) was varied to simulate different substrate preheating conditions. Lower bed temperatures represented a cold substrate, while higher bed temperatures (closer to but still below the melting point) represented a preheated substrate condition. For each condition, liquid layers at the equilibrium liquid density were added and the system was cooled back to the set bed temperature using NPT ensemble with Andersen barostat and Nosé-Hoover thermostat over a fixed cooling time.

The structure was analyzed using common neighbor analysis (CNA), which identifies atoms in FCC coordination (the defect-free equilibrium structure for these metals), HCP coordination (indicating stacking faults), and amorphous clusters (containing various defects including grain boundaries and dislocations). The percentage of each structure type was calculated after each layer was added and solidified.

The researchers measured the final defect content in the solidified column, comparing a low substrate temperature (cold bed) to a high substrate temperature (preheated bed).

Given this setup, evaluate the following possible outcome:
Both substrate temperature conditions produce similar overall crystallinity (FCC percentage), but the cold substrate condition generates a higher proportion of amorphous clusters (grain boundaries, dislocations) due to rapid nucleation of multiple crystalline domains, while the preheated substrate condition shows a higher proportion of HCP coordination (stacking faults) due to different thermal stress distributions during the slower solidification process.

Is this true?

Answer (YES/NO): NO